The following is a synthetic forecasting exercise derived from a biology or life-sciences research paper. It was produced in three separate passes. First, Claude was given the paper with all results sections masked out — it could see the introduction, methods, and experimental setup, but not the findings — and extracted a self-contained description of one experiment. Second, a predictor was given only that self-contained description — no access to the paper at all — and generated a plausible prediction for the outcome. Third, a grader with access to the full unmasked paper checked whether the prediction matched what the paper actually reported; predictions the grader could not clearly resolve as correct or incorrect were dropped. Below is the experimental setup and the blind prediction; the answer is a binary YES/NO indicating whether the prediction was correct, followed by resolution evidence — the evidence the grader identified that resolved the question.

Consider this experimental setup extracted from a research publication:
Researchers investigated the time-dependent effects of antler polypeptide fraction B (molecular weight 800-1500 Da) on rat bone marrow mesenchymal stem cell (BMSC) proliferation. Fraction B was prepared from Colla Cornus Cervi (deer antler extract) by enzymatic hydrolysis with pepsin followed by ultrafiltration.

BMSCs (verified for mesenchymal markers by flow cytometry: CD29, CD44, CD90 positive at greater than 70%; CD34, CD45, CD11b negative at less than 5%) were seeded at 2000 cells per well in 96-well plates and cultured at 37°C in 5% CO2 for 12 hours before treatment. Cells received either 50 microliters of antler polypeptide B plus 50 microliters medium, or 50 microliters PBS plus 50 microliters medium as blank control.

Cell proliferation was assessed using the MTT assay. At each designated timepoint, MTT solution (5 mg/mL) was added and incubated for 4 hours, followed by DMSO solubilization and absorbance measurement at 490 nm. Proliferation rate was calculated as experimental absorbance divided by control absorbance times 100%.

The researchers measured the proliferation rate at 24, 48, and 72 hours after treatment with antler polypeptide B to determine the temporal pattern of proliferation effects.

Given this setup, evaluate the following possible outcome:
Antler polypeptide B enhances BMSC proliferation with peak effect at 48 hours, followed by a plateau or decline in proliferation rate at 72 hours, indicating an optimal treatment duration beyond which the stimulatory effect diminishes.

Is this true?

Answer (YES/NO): YES